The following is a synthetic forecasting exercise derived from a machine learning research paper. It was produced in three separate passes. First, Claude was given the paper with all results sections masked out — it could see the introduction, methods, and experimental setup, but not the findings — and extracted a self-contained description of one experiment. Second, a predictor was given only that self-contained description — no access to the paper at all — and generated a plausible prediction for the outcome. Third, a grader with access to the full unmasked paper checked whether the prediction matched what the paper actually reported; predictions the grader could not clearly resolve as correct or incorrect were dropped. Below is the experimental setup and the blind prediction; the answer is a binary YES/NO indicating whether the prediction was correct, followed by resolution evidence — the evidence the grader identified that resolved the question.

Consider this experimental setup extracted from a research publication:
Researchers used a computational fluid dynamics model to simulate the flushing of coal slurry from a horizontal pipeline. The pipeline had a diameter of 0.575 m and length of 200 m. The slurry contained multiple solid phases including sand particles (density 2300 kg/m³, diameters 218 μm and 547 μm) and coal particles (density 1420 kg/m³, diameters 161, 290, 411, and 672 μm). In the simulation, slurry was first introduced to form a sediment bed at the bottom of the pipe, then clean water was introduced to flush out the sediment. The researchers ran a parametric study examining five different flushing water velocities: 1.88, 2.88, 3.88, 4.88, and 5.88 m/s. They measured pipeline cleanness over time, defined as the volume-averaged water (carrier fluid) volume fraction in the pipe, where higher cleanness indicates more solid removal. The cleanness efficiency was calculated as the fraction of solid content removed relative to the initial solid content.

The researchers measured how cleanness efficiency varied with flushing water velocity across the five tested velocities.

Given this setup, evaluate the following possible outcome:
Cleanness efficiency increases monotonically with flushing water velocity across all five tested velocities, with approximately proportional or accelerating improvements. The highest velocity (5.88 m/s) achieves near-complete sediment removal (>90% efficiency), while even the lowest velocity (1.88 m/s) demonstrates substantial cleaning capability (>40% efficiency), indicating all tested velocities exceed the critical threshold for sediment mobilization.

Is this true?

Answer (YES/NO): NO